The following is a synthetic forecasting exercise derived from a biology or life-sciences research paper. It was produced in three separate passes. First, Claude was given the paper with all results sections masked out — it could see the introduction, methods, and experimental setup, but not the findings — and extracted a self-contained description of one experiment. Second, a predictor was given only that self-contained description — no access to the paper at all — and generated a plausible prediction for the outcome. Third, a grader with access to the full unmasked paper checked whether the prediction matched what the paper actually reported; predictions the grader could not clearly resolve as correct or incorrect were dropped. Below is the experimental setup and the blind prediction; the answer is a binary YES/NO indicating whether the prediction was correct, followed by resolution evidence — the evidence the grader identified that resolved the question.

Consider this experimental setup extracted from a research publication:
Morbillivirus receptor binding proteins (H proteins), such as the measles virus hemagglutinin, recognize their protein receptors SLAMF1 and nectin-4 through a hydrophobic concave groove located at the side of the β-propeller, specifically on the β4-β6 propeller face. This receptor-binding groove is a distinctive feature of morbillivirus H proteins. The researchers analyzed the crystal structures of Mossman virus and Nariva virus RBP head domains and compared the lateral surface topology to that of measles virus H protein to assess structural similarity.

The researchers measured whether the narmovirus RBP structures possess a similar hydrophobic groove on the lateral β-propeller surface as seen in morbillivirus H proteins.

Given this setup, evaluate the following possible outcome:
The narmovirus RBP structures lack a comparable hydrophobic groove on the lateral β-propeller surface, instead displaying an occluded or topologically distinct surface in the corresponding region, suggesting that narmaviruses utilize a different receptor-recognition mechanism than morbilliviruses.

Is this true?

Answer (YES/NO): YES